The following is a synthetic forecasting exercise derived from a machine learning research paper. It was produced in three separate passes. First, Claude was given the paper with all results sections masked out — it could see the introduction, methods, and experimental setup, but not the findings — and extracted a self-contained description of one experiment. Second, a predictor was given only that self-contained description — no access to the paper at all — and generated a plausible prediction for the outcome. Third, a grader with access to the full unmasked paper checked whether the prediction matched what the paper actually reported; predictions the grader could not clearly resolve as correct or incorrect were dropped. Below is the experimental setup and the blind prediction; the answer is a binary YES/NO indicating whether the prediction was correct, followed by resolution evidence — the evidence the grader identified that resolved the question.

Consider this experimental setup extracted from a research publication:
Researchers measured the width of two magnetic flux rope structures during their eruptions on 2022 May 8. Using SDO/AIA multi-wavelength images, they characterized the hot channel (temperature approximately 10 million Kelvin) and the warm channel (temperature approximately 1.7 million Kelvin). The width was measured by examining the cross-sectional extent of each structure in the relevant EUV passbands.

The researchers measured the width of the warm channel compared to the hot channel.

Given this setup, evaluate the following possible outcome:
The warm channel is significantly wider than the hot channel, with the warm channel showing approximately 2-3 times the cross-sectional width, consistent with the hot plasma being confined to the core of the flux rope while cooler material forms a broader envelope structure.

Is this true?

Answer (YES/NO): NO